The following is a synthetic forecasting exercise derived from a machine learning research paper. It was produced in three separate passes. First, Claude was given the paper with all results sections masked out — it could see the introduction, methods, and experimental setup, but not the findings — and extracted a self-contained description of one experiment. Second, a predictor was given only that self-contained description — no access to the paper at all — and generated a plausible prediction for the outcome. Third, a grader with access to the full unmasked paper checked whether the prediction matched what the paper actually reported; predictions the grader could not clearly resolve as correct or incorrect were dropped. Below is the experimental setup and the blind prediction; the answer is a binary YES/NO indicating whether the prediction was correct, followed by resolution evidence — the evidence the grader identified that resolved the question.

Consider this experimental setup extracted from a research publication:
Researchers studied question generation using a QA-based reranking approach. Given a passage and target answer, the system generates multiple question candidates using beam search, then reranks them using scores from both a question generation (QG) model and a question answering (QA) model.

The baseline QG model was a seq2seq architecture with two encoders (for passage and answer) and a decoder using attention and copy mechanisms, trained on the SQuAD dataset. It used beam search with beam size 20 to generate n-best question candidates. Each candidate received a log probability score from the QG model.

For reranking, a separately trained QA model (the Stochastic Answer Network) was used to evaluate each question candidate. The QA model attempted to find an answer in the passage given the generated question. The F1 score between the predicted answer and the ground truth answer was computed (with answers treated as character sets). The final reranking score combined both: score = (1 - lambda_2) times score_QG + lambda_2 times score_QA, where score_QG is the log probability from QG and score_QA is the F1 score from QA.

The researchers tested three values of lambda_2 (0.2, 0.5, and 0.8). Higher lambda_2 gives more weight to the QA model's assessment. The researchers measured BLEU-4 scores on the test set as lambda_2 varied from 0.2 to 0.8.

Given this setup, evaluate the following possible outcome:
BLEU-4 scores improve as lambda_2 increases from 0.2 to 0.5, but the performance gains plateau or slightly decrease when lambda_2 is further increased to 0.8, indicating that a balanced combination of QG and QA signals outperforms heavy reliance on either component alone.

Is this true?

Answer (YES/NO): NO